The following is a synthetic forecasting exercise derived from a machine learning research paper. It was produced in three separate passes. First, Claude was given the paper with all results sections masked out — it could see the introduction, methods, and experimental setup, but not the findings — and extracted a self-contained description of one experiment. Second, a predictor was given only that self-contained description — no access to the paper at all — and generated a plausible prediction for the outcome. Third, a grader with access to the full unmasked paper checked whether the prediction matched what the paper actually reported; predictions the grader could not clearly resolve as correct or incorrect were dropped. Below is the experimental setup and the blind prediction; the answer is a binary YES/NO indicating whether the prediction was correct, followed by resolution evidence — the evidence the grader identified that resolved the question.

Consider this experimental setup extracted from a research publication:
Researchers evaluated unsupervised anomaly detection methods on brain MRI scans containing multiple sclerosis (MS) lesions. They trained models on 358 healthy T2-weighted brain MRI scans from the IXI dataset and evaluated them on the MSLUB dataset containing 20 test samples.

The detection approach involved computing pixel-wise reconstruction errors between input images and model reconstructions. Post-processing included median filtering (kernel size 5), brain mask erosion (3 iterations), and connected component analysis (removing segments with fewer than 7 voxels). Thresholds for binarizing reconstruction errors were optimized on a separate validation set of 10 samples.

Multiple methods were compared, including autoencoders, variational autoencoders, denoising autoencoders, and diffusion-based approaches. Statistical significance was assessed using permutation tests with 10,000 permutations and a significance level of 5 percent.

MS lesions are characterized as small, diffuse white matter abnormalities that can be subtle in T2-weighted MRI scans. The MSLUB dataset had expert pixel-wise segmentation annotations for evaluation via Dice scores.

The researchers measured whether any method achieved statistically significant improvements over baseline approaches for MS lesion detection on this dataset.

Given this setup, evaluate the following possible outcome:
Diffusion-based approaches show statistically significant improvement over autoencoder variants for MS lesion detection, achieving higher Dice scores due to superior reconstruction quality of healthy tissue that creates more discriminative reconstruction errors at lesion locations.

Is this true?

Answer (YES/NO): NO